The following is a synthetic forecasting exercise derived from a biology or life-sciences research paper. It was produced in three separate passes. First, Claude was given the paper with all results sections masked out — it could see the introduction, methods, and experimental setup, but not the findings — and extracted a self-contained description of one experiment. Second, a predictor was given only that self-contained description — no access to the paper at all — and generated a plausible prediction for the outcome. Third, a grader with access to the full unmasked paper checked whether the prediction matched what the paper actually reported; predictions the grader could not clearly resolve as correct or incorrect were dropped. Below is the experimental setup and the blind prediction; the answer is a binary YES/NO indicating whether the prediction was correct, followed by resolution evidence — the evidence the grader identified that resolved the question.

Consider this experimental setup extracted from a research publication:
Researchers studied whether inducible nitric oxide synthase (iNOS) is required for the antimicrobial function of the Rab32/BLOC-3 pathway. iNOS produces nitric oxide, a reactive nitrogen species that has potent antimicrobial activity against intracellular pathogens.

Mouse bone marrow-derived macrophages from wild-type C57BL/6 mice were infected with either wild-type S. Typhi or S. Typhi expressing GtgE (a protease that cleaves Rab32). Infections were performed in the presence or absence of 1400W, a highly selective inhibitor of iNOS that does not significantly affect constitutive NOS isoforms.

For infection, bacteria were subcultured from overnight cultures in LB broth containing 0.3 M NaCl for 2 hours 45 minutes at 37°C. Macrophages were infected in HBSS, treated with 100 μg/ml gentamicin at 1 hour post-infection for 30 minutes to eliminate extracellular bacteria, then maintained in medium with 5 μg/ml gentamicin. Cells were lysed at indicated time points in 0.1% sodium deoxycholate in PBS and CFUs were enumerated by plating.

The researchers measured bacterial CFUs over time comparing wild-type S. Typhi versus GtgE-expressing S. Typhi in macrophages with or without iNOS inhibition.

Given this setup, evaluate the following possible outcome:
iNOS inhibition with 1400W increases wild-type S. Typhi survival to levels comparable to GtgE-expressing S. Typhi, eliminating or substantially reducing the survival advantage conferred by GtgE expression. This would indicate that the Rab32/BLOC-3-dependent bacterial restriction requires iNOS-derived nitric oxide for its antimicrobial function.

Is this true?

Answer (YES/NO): NO